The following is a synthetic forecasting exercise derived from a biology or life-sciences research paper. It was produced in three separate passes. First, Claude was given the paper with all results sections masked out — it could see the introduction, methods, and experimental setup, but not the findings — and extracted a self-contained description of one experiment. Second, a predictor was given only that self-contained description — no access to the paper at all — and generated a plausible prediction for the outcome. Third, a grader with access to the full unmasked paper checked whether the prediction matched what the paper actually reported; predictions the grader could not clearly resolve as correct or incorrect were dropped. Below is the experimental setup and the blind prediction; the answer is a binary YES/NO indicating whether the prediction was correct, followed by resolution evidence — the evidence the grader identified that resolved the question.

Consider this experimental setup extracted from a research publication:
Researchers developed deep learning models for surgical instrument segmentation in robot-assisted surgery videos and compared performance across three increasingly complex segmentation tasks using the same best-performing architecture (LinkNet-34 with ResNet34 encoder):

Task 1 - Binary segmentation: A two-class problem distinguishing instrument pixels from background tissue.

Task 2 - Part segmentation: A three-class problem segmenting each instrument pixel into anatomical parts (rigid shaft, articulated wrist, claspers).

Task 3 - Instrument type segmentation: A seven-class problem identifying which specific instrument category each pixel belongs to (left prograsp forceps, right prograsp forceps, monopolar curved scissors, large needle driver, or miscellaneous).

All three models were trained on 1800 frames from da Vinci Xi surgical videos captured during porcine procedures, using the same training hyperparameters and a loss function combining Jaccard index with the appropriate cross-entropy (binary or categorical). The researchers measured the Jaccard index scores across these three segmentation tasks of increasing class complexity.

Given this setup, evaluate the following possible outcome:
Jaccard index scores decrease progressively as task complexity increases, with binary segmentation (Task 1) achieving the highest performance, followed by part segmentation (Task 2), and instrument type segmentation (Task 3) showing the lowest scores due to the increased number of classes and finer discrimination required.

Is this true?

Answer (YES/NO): YES